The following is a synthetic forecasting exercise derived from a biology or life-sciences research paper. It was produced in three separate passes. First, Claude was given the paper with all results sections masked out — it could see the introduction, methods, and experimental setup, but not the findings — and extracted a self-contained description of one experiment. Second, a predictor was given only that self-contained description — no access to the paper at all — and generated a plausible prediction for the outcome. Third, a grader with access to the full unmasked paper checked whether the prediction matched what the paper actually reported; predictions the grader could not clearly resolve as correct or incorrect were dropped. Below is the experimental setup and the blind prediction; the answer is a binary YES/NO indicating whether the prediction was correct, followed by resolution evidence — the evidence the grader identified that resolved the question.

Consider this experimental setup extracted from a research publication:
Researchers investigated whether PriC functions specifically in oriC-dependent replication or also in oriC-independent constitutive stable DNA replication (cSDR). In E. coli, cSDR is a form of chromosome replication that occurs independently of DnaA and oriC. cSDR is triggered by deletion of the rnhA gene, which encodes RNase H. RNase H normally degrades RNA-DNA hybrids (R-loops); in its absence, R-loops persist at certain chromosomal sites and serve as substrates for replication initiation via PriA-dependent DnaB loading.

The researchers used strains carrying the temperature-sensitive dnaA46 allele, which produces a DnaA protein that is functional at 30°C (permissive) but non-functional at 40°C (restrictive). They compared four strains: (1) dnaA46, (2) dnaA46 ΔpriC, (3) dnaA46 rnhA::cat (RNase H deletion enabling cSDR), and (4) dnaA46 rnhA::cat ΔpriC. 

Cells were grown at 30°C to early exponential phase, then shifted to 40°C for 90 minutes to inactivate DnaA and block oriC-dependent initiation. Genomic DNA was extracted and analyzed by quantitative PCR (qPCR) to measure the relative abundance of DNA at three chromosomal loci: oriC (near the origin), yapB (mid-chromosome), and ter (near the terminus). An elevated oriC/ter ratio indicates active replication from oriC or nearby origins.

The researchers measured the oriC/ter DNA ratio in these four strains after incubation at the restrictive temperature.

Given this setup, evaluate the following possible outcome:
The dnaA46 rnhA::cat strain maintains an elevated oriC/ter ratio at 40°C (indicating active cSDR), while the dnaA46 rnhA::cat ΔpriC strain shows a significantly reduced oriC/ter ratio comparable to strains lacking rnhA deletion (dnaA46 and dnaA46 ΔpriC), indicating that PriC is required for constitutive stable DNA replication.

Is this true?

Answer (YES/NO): NO